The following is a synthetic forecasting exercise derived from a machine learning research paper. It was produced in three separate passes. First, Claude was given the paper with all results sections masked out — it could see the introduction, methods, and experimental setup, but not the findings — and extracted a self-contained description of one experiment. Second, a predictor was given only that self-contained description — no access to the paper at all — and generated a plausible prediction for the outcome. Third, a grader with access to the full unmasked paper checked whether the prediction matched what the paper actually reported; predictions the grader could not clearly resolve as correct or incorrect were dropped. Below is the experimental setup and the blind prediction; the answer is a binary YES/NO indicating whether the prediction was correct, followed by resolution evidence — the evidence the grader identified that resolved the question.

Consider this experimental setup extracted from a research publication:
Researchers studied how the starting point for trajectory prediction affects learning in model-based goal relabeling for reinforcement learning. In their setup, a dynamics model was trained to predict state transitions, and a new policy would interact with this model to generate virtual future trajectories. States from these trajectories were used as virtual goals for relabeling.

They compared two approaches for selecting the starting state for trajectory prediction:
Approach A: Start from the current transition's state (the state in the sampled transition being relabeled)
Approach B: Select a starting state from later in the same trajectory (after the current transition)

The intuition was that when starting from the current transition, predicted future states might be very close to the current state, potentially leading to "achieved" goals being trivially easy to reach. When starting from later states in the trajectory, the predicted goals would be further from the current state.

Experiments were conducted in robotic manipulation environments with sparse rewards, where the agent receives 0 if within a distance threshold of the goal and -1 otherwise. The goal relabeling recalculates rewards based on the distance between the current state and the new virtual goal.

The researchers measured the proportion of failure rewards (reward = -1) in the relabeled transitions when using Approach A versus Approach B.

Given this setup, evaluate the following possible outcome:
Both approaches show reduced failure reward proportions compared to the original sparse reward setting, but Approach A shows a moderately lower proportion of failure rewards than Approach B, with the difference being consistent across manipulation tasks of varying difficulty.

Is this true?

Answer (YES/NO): NO